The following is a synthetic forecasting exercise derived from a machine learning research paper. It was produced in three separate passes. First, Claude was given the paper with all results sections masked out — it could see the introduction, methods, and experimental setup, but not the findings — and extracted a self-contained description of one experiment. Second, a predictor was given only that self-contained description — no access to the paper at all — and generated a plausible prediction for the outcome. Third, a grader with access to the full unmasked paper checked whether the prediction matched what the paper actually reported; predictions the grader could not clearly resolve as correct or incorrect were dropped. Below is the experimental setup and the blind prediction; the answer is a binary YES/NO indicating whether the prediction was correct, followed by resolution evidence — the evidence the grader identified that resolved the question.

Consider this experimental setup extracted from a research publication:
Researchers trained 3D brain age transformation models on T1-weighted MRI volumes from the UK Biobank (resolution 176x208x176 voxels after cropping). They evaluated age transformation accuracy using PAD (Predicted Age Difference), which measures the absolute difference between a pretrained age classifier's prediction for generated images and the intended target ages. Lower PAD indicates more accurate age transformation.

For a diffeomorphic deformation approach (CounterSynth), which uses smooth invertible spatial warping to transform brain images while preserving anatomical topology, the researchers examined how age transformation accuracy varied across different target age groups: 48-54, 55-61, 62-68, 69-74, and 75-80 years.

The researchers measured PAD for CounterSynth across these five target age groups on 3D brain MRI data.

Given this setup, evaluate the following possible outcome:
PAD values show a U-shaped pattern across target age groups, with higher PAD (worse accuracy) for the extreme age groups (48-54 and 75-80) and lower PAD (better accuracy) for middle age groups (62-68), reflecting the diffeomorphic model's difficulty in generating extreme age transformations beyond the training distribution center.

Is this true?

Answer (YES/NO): YES